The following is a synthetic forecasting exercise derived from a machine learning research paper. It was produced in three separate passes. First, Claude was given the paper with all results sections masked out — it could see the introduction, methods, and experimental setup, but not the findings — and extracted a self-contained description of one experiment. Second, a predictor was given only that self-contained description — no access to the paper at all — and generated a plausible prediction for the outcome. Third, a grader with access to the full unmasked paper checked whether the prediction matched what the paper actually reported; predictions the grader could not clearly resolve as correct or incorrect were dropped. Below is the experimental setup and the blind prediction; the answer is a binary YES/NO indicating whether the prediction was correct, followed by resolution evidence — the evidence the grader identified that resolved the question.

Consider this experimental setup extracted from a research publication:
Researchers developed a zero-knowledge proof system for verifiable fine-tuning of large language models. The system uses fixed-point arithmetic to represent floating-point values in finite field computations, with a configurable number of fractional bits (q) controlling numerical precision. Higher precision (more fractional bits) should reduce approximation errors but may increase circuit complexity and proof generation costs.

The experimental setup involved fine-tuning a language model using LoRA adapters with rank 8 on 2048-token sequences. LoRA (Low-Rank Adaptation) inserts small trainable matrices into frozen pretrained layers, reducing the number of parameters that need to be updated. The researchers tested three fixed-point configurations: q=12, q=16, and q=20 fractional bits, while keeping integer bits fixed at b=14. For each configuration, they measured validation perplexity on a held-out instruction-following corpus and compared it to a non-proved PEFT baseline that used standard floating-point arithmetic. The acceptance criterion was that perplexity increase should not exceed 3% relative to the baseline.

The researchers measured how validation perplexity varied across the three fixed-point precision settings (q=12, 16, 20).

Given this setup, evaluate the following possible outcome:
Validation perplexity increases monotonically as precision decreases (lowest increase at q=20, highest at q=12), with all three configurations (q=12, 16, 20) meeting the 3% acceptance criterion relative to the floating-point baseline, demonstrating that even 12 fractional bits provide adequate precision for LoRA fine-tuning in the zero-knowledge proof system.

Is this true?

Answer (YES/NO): NO